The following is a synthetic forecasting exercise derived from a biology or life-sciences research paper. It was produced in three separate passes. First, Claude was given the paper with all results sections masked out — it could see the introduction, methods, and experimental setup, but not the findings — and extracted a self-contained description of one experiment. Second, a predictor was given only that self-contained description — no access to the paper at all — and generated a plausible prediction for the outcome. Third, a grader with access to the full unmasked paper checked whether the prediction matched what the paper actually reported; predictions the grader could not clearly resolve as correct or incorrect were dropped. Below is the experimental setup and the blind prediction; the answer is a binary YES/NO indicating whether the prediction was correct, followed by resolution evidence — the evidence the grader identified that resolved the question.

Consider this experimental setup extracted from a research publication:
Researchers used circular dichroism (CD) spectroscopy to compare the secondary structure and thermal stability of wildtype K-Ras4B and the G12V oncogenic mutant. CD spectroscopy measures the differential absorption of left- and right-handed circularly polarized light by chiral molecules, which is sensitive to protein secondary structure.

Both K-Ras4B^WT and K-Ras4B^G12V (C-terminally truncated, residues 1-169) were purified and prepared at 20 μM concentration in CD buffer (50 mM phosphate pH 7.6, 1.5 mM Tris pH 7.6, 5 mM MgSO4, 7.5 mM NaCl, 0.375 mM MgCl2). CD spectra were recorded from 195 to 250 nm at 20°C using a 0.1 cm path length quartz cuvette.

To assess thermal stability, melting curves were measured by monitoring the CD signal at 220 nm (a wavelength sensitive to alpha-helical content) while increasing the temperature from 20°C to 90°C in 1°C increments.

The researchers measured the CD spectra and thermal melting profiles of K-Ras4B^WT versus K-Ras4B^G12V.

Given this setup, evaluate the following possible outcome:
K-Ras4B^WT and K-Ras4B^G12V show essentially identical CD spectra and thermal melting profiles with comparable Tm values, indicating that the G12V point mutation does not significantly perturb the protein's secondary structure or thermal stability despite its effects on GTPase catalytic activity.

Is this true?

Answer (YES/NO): NO